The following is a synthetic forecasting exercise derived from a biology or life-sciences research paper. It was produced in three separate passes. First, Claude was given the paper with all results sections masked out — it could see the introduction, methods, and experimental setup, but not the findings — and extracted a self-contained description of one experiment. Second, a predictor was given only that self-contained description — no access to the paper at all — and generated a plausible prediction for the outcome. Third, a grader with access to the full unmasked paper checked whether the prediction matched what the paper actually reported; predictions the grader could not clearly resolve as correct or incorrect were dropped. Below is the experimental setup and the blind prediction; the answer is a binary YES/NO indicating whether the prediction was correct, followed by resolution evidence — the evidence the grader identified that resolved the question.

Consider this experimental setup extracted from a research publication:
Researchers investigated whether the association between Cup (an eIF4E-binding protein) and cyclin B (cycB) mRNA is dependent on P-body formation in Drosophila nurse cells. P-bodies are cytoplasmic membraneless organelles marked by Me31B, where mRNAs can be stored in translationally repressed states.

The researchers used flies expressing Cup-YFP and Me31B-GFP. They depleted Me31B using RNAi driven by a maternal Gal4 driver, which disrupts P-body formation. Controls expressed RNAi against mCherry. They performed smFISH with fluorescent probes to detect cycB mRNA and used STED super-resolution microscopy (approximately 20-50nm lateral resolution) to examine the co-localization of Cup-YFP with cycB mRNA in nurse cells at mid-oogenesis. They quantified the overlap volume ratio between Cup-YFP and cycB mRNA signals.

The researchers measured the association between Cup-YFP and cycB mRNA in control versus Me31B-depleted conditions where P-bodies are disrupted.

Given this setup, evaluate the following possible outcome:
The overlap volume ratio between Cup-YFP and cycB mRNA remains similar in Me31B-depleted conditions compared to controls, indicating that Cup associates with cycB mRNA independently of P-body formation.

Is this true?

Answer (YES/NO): YES